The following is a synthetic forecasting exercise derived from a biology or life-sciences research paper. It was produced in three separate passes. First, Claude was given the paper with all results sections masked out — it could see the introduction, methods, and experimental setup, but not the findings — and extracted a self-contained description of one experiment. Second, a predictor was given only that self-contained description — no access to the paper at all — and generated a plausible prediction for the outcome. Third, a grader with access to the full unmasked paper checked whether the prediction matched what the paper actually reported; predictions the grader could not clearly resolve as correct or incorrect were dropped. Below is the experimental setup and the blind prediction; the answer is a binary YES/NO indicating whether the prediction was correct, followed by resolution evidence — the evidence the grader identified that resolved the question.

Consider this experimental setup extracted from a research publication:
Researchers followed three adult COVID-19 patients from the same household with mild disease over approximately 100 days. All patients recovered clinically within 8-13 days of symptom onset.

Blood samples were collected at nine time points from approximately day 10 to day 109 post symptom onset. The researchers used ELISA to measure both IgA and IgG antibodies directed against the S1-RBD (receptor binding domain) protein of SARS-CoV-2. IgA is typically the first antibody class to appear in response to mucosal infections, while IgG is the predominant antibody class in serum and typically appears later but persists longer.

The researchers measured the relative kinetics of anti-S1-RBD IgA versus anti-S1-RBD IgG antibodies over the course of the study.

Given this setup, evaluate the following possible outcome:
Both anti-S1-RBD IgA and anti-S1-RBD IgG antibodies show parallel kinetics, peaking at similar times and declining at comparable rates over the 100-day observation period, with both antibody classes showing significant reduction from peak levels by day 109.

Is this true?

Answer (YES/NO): NO